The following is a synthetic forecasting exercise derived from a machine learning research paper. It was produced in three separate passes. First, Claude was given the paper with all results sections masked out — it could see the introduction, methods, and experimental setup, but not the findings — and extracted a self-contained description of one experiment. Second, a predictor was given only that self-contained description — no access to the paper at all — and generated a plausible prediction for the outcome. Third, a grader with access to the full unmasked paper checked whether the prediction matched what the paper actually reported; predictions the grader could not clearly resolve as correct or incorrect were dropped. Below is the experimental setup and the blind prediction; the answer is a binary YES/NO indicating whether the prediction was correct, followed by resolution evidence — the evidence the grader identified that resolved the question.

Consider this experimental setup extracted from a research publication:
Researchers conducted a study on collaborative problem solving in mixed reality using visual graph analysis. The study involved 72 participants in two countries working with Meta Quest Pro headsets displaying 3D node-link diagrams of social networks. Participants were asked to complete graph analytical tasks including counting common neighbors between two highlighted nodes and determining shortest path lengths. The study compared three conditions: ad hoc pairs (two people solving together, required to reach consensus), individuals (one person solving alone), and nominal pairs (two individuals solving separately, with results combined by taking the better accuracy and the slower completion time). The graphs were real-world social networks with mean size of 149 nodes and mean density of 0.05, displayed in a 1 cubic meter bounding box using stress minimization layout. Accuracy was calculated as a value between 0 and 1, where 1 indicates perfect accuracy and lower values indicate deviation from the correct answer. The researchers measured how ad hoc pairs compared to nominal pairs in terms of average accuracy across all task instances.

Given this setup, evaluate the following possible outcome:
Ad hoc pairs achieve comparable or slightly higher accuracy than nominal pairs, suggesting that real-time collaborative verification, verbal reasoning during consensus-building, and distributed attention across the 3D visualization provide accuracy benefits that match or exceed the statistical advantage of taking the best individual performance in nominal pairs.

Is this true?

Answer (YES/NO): NO